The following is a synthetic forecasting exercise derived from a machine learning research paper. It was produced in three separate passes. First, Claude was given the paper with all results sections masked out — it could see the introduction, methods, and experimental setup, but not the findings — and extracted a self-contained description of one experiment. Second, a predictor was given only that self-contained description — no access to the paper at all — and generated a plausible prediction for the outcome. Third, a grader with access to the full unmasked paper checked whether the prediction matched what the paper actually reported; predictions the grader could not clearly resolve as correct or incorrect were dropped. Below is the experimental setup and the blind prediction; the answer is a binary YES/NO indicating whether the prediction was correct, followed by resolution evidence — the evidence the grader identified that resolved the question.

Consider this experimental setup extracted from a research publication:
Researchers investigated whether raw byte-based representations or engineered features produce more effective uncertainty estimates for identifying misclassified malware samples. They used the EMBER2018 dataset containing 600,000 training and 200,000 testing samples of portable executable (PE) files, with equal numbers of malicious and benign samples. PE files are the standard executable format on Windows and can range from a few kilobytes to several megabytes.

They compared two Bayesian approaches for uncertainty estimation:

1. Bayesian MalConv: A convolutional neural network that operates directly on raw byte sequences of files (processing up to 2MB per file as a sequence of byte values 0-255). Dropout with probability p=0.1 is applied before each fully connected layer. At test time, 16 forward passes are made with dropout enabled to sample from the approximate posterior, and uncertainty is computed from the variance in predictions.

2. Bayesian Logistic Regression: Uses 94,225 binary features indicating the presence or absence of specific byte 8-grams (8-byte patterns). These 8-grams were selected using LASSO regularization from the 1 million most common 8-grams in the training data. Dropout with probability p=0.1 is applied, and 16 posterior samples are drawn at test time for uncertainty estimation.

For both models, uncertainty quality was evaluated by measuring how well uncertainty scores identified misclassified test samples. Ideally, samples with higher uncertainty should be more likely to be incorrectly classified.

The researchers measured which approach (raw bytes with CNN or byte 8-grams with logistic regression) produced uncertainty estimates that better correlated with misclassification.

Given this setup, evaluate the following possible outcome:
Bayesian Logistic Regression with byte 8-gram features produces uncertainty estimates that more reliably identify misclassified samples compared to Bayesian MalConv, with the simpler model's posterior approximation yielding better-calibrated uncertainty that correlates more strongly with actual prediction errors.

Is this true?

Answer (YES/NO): NO